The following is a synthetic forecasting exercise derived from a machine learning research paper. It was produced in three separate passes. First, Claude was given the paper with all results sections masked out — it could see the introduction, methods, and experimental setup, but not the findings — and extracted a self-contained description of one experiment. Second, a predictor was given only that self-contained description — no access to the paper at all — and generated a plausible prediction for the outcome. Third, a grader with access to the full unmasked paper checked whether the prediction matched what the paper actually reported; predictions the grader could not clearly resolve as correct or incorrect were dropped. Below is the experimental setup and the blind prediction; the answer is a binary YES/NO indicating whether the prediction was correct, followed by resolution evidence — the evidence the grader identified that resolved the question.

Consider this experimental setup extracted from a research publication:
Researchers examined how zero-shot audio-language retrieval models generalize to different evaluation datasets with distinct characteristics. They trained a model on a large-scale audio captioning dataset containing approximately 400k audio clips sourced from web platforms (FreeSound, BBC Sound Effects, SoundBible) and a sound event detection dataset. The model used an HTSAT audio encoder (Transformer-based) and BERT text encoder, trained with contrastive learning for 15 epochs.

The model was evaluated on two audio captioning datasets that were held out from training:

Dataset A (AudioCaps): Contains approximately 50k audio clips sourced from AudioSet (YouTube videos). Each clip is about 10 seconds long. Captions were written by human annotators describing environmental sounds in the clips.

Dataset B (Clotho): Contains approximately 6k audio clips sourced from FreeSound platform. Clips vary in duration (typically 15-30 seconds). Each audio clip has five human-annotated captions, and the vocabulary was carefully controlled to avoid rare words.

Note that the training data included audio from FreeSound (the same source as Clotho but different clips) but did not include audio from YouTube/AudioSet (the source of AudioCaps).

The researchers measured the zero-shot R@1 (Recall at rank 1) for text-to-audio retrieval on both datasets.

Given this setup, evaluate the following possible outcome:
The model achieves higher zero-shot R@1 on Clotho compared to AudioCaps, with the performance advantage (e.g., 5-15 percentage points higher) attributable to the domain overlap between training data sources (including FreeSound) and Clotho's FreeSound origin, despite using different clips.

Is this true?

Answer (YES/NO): NO